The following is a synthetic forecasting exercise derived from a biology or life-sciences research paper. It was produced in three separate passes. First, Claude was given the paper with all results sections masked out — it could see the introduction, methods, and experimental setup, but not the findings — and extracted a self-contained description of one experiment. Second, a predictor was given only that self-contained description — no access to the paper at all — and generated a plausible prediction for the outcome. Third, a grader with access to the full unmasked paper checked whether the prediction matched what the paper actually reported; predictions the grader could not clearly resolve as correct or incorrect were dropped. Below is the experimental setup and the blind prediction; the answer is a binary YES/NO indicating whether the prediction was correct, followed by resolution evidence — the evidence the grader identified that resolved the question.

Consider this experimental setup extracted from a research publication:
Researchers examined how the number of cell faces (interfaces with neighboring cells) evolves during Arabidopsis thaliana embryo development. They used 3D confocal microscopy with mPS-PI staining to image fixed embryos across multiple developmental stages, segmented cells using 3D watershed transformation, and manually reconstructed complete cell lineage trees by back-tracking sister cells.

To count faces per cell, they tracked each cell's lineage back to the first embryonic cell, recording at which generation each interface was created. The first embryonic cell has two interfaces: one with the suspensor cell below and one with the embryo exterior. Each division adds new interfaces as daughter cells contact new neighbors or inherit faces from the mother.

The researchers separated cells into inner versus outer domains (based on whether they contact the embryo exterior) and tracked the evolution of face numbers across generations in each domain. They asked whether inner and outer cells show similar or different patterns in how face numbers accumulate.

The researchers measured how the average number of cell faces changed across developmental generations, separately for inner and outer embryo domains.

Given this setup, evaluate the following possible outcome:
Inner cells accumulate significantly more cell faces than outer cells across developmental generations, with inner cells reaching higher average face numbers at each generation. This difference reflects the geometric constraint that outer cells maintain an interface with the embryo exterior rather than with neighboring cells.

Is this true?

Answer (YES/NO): NO